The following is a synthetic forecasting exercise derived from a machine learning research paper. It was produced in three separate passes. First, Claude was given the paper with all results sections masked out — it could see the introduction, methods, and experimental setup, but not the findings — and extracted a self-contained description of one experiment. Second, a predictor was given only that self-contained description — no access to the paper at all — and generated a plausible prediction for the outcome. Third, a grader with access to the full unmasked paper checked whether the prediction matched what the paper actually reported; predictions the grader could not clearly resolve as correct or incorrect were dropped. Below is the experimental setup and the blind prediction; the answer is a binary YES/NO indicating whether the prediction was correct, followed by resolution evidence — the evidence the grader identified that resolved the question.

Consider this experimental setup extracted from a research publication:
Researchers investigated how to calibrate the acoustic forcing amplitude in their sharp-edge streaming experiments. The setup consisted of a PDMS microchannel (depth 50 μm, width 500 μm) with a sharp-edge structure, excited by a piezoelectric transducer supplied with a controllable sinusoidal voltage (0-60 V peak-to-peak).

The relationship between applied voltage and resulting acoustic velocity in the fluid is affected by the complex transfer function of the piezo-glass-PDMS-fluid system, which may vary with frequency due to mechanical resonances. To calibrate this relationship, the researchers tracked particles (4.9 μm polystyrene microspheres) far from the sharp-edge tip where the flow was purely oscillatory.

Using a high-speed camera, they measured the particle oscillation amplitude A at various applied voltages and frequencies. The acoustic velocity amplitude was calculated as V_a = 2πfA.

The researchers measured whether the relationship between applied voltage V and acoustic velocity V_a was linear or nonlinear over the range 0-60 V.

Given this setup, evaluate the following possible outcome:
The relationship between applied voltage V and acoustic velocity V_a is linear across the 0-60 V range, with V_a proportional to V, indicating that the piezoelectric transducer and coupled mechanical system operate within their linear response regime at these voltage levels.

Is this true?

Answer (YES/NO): YES